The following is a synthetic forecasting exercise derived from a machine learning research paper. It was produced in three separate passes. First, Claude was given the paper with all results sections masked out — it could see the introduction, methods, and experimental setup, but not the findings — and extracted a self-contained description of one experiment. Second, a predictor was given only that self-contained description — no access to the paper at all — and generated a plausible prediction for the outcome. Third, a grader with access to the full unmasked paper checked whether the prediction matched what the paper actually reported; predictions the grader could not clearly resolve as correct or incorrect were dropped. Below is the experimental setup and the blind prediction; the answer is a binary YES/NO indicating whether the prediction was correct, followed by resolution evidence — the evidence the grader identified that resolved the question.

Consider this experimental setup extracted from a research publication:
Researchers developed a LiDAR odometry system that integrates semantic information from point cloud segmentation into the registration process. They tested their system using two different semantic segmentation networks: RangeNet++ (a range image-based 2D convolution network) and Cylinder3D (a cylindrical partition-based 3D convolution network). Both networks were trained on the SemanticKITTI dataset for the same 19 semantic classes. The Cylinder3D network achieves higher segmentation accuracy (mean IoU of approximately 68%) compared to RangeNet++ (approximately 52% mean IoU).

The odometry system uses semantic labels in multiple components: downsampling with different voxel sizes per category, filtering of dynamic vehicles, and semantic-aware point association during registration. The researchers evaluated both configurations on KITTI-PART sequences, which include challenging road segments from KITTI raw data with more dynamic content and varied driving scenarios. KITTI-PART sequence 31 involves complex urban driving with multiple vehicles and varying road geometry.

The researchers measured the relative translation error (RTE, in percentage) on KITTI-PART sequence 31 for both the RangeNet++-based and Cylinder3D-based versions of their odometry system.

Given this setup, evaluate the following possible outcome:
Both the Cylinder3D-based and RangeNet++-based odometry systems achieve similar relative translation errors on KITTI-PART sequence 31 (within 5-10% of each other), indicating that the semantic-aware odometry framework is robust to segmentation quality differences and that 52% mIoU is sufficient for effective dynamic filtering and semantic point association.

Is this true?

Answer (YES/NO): NO